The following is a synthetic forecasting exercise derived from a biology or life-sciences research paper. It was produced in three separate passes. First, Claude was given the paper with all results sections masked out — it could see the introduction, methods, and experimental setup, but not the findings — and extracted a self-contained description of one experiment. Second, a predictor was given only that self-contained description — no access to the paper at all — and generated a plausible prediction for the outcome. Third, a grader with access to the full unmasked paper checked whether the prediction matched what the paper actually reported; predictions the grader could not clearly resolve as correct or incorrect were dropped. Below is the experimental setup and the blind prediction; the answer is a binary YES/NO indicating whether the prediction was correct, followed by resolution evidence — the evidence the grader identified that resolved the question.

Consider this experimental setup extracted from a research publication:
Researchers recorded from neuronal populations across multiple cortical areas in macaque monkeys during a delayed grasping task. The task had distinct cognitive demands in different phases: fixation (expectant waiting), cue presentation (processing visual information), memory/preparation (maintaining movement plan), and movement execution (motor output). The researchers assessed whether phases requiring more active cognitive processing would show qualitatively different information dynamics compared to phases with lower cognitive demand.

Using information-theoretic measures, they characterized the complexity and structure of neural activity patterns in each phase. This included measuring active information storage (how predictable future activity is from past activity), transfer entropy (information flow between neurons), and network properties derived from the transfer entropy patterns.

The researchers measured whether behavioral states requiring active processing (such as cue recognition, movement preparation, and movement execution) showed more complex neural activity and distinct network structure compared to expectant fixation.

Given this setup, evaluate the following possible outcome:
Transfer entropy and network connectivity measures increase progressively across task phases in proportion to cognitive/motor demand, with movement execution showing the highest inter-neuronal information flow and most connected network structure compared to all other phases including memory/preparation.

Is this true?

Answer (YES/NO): NO